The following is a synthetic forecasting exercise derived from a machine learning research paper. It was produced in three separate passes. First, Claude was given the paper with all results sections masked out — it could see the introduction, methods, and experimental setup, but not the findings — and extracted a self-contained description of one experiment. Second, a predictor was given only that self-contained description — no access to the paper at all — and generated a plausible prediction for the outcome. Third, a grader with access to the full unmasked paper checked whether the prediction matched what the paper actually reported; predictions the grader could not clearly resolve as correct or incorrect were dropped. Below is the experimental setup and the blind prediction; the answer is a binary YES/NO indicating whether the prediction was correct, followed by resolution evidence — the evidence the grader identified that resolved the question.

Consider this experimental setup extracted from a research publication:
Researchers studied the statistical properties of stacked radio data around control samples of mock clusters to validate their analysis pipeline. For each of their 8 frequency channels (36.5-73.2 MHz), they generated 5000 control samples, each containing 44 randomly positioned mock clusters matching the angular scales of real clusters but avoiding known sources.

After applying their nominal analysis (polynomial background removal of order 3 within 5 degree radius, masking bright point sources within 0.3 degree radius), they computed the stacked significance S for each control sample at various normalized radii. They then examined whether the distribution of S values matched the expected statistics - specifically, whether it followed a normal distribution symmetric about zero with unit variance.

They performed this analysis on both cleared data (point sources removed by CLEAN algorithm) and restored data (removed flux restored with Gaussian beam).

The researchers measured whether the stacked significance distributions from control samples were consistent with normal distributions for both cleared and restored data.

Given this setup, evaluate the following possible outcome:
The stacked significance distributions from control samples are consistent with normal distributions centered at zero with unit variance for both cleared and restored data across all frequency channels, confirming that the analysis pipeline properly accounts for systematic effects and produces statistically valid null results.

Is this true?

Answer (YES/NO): YES